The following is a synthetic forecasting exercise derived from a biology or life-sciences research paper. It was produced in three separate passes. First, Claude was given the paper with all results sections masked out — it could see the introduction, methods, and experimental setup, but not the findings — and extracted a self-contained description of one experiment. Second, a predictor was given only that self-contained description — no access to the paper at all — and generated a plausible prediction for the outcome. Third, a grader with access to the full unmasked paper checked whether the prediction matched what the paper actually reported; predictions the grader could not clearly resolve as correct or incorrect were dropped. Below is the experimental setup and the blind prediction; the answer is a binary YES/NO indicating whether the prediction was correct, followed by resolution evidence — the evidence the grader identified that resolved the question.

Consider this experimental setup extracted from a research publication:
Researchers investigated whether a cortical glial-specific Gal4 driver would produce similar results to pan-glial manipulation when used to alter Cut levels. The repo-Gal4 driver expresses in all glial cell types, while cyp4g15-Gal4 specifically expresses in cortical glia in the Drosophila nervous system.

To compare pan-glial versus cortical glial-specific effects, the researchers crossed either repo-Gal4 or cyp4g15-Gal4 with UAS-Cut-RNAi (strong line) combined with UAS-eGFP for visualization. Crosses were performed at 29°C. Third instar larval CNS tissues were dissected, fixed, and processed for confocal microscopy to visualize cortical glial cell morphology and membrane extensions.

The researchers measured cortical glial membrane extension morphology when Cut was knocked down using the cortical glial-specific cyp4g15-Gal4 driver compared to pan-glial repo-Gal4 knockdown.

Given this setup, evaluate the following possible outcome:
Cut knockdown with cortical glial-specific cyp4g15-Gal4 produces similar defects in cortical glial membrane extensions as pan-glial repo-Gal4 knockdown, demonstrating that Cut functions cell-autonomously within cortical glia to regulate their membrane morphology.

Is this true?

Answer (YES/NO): YES